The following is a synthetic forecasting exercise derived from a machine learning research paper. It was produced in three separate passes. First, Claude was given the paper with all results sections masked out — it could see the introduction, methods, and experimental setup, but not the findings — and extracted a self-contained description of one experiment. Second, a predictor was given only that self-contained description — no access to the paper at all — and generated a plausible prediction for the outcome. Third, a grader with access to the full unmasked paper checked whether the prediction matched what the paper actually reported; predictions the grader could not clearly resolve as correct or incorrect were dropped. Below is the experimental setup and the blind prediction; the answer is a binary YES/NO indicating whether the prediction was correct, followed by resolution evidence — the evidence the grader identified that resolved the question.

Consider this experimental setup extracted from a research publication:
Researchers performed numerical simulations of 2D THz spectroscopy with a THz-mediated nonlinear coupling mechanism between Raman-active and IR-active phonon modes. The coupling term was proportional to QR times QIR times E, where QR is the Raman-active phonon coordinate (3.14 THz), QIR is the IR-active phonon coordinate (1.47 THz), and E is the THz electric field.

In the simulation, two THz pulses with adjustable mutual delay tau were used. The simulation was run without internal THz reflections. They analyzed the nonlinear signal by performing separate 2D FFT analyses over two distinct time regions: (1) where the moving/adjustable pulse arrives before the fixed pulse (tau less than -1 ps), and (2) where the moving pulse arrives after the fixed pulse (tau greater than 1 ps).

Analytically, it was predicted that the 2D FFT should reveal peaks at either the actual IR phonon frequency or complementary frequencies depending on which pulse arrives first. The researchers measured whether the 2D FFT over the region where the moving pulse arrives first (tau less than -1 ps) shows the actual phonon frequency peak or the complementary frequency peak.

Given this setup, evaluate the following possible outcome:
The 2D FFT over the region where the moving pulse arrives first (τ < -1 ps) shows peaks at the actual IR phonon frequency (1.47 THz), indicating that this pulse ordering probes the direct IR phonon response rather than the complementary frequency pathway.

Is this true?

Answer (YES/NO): YES